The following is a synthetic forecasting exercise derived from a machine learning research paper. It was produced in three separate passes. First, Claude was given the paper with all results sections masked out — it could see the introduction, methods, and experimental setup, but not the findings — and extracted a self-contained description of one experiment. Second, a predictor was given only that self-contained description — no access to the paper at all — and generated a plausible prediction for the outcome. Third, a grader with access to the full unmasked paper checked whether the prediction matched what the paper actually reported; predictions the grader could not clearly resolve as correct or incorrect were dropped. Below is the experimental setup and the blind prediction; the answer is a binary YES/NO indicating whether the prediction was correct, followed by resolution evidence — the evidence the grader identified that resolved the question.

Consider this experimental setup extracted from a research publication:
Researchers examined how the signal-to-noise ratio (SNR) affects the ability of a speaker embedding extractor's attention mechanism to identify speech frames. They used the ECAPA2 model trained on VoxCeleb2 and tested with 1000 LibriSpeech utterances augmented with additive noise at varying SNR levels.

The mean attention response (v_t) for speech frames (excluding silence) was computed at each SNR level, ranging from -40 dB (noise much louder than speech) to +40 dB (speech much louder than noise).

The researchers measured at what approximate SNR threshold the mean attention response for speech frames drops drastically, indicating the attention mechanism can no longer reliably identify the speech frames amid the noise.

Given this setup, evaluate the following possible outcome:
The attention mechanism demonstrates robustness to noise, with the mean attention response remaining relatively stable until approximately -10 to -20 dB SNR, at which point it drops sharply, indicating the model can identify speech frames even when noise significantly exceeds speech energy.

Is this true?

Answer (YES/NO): NO